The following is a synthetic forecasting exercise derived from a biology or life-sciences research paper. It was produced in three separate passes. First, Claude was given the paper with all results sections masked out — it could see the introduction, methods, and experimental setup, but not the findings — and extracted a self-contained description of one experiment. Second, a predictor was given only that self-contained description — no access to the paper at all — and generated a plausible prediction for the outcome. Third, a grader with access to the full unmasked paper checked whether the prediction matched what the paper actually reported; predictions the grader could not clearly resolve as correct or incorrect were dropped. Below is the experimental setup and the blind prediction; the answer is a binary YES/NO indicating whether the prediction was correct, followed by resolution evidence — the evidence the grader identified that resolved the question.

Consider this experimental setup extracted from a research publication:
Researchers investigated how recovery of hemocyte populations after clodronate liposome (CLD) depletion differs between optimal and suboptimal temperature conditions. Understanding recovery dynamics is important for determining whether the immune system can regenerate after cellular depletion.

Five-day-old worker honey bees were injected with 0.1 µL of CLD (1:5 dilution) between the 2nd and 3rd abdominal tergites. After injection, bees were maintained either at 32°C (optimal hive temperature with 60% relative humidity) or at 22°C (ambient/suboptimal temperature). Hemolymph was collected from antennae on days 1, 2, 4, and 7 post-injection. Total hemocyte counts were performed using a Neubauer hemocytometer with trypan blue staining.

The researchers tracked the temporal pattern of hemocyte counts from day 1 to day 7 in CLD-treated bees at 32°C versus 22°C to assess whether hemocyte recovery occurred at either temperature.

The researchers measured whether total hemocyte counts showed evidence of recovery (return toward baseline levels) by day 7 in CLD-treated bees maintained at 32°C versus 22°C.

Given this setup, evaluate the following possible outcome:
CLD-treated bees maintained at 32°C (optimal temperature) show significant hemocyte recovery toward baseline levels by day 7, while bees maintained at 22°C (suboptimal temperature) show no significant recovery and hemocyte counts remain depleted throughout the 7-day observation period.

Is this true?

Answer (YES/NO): NO